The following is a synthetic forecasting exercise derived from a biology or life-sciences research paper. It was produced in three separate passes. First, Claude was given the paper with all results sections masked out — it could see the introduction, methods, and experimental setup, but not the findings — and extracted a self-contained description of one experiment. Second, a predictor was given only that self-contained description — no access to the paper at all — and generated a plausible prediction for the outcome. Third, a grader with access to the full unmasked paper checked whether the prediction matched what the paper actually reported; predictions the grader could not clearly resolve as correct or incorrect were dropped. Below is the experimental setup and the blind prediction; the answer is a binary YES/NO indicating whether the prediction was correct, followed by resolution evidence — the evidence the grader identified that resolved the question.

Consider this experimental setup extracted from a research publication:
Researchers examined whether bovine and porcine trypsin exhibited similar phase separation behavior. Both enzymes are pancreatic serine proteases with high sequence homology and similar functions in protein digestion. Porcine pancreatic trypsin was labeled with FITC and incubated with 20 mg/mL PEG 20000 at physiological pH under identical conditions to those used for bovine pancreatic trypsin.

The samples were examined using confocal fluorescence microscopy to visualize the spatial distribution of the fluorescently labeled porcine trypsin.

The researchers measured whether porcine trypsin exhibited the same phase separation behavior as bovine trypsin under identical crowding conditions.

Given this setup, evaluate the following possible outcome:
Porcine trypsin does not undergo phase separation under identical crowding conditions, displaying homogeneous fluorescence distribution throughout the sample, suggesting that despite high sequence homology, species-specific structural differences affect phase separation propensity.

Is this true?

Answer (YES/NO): NO